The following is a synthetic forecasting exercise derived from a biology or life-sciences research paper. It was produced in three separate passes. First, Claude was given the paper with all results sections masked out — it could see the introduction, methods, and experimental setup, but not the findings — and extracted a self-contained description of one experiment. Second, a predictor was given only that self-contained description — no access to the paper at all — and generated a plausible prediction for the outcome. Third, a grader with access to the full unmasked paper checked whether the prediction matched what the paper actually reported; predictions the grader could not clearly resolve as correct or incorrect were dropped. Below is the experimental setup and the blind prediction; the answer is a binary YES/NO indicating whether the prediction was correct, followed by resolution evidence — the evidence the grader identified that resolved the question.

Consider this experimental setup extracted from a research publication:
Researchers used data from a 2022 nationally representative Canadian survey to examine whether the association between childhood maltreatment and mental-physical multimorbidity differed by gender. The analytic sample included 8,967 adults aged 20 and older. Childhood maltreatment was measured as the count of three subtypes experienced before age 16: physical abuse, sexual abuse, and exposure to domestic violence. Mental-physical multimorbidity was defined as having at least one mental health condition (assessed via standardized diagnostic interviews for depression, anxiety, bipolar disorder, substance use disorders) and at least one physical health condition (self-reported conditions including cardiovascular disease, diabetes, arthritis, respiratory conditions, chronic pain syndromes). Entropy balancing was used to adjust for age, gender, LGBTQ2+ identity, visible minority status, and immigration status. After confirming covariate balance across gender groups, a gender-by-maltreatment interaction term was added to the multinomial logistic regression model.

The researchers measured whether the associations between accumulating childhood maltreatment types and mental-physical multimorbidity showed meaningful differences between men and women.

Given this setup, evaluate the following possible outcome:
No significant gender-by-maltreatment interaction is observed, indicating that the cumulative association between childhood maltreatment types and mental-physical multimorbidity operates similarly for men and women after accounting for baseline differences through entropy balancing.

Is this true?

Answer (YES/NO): NO